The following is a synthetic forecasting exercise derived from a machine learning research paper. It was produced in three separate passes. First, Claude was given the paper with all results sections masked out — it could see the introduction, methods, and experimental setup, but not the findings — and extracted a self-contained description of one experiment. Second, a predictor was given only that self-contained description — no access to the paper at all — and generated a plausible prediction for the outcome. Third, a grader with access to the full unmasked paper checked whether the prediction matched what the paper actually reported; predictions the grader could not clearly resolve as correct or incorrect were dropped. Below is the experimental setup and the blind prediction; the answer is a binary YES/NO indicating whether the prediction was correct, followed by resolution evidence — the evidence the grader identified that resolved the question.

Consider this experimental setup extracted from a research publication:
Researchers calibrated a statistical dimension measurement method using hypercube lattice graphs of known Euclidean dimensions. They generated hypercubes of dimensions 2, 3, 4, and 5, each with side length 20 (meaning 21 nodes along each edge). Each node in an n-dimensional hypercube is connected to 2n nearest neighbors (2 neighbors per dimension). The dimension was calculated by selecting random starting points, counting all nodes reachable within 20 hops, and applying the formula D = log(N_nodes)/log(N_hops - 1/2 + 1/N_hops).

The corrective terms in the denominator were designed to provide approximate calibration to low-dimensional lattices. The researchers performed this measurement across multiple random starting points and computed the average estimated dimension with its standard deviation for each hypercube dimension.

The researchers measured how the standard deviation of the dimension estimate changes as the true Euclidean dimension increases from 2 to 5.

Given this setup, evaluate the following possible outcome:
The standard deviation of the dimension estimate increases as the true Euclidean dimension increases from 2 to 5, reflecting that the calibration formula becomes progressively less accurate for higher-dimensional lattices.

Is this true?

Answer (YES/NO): NO